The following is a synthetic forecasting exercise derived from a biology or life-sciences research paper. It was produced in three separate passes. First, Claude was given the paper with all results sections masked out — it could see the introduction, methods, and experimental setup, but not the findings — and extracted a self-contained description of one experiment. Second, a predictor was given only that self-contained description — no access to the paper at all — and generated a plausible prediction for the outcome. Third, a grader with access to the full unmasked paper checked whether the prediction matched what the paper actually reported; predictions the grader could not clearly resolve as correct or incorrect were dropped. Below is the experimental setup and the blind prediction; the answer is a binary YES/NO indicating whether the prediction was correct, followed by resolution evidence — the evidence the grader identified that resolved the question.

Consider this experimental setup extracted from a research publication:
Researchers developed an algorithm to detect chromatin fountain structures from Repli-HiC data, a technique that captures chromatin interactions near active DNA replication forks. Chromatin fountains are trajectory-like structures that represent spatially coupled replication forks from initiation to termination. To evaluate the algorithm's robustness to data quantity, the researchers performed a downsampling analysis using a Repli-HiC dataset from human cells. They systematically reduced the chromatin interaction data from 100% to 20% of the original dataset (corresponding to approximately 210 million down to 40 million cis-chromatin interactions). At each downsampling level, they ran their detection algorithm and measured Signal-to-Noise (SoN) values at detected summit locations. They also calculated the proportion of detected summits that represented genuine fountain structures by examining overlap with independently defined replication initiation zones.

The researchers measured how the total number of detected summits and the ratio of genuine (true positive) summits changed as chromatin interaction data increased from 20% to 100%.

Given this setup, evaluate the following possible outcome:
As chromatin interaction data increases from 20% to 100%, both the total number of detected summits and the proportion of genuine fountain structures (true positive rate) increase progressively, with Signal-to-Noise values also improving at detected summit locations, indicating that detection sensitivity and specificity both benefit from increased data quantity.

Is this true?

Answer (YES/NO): NO